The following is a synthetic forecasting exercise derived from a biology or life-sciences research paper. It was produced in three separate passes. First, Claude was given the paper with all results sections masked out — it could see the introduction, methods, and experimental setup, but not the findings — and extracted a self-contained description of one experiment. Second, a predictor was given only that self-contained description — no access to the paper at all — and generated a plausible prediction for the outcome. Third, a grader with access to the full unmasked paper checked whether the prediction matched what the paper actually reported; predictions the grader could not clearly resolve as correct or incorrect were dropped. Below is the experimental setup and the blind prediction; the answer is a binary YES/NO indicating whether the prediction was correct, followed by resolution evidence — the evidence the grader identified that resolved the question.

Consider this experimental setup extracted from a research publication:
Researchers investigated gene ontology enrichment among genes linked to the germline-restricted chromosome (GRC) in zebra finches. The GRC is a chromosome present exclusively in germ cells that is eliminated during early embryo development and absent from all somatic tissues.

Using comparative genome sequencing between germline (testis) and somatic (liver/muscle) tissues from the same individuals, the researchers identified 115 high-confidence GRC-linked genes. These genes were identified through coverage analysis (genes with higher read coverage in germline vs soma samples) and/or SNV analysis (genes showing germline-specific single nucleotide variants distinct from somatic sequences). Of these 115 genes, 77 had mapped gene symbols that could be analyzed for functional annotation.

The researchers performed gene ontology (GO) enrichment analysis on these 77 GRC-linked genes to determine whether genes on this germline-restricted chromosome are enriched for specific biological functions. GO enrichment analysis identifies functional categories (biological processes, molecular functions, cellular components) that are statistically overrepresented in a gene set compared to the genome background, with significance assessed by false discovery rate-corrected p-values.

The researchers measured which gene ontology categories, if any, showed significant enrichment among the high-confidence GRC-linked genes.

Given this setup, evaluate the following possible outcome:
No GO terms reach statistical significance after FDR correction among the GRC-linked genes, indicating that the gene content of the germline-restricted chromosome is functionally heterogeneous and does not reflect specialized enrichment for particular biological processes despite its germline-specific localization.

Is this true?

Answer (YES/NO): NO